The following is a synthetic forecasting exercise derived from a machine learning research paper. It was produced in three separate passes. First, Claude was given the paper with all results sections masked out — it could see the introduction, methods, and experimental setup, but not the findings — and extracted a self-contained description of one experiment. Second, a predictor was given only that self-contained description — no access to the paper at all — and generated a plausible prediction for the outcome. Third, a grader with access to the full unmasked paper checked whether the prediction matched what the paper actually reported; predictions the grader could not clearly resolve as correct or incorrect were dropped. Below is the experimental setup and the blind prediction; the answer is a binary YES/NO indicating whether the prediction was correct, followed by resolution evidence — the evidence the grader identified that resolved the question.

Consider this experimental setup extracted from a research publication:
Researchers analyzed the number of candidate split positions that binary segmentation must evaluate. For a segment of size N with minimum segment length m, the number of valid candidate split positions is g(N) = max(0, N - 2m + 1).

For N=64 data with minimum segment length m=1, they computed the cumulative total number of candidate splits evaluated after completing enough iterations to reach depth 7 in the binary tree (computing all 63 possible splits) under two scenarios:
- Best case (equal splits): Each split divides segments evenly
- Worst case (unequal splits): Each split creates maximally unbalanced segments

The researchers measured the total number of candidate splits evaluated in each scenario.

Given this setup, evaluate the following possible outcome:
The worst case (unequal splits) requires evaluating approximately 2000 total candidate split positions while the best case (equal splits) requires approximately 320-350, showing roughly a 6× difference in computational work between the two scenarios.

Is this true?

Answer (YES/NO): YES